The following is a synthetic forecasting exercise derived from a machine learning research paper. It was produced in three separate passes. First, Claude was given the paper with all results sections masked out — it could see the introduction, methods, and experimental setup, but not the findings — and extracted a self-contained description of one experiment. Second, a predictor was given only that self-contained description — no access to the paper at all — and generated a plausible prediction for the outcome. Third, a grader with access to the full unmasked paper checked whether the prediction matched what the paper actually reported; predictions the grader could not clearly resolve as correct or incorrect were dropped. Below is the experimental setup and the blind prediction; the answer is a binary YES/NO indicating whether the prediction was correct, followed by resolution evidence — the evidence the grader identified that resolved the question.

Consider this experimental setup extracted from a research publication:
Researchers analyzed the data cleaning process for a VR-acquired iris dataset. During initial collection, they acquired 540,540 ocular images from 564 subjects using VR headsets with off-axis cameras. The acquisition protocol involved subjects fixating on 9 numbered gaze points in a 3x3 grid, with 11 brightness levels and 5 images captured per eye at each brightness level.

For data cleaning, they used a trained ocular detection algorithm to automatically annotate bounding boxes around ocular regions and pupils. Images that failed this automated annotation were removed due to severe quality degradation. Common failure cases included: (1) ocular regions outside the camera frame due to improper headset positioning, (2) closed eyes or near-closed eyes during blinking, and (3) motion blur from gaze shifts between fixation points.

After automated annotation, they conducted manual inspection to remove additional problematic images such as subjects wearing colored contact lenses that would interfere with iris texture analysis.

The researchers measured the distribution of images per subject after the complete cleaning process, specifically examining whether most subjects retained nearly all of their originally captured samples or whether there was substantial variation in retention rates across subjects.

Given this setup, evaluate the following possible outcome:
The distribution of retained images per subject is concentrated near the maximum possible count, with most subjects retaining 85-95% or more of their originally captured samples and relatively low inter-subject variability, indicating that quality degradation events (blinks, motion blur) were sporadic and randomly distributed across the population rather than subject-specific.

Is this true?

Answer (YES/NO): YES